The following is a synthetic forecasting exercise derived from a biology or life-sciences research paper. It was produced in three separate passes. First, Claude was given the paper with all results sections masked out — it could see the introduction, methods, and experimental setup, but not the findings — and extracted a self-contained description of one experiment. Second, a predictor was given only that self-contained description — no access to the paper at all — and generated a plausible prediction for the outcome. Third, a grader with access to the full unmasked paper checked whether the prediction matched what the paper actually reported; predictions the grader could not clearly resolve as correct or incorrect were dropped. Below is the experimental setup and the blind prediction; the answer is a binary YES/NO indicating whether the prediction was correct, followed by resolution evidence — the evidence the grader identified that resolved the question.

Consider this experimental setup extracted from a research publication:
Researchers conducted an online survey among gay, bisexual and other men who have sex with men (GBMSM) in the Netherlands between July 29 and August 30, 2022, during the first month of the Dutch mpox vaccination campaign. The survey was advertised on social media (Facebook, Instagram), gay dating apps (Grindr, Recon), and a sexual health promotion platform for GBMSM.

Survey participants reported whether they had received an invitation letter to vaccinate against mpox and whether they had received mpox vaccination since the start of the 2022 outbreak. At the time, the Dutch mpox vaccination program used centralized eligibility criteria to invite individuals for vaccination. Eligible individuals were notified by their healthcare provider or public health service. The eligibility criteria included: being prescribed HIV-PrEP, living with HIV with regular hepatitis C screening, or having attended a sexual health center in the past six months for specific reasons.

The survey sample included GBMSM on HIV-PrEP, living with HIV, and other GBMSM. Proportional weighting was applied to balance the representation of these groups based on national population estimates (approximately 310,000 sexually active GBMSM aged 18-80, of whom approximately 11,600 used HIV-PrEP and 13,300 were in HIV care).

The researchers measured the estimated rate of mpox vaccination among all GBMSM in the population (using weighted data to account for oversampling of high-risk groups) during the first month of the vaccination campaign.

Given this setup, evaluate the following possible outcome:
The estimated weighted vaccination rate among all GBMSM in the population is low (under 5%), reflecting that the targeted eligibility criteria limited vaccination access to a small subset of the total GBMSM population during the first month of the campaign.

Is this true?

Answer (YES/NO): NO